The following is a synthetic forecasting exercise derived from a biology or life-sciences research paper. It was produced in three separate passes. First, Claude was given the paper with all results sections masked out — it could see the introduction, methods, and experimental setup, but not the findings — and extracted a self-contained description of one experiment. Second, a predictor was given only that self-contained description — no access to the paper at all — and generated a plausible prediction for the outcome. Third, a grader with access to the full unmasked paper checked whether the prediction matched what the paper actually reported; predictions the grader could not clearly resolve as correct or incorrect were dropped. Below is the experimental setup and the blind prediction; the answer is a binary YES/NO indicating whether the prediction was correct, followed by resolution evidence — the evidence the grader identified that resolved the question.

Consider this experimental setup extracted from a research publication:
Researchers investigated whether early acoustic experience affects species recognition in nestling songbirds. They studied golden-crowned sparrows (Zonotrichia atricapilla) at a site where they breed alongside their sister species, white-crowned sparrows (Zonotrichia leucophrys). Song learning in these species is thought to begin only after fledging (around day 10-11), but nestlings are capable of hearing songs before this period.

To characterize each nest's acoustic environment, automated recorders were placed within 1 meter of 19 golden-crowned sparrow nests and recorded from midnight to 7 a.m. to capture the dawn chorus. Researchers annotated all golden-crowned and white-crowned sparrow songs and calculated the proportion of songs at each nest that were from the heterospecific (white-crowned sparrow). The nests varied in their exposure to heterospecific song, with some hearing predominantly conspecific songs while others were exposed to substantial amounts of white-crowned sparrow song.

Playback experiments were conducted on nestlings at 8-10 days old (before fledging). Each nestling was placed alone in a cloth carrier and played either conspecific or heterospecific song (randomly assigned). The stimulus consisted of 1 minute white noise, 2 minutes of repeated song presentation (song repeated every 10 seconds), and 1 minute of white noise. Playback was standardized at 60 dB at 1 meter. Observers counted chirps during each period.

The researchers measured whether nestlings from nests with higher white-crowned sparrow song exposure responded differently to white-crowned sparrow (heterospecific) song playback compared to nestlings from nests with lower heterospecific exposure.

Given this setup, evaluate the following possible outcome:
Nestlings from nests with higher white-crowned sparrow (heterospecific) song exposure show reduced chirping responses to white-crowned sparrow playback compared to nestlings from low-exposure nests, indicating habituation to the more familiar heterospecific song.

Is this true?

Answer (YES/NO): NO